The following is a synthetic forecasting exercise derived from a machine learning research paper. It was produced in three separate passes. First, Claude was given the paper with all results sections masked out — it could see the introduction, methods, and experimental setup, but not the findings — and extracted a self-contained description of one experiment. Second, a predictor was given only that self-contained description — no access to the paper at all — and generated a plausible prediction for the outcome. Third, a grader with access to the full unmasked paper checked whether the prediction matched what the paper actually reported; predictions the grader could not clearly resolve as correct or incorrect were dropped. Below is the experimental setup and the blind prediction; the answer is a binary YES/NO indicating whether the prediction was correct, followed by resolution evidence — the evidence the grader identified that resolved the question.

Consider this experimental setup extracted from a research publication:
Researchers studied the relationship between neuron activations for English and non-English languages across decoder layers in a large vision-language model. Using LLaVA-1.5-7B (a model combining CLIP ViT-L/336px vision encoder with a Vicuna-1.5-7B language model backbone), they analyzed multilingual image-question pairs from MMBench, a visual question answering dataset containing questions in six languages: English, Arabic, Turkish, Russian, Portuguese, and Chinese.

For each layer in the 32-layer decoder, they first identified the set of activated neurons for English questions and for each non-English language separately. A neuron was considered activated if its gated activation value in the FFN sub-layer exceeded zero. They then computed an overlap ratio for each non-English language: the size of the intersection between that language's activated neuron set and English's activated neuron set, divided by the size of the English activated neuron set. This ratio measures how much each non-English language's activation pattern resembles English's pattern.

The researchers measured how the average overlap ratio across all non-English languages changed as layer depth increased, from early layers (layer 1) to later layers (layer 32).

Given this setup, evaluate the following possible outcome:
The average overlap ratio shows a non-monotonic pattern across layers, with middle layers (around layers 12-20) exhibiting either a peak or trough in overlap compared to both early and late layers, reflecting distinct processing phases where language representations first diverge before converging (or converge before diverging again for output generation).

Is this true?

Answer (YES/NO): NO